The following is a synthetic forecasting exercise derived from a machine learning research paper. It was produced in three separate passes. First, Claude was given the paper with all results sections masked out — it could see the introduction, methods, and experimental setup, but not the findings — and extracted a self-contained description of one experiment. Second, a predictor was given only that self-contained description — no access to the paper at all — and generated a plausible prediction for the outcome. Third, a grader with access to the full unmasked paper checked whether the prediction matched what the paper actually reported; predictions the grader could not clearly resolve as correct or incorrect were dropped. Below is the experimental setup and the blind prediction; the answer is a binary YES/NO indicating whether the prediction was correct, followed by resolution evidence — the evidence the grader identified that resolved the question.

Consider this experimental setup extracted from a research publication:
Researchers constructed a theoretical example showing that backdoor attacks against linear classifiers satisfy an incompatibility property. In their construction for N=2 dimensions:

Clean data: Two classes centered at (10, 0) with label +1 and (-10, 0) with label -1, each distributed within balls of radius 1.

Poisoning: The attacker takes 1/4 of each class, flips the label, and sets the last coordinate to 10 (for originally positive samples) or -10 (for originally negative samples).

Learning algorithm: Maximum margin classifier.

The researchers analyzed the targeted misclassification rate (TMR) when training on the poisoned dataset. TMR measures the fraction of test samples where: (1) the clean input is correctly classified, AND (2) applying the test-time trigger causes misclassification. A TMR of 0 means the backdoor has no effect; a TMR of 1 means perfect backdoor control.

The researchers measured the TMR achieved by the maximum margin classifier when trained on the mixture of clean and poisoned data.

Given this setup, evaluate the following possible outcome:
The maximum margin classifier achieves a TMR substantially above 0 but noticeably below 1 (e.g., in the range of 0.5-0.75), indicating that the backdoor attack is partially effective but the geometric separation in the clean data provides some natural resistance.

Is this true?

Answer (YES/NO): NO